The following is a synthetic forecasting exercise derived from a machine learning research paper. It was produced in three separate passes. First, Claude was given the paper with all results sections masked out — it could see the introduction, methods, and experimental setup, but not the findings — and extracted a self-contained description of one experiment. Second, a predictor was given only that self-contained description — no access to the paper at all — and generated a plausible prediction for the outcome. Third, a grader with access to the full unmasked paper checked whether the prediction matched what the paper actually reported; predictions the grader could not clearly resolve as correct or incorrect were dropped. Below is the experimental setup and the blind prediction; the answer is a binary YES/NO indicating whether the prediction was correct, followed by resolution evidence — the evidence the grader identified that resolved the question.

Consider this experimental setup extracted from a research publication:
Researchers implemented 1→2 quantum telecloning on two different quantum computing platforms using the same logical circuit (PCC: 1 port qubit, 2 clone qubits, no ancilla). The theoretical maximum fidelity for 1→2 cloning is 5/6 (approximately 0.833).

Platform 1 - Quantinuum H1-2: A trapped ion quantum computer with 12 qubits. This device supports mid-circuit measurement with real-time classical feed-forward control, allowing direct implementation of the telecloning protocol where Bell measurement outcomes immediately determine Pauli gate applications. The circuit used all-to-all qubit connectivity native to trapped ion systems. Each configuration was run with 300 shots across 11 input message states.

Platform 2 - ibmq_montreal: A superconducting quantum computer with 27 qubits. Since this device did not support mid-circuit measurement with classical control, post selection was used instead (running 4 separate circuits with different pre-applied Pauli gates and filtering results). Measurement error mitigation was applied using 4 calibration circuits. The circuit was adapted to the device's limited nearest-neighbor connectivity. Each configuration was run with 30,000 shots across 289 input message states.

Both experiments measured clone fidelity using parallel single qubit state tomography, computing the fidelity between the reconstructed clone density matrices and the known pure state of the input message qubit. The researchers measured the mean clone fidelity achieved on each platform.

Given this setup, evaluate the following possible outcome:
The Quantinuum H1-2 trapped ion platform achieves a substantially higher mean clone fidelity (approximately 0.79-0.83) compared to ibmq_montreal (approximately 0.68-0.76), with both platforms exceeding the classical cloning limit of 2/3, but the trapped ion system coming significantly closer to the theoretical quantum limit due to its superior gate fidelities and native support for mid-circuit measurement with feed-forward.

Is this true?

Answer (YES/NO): NO